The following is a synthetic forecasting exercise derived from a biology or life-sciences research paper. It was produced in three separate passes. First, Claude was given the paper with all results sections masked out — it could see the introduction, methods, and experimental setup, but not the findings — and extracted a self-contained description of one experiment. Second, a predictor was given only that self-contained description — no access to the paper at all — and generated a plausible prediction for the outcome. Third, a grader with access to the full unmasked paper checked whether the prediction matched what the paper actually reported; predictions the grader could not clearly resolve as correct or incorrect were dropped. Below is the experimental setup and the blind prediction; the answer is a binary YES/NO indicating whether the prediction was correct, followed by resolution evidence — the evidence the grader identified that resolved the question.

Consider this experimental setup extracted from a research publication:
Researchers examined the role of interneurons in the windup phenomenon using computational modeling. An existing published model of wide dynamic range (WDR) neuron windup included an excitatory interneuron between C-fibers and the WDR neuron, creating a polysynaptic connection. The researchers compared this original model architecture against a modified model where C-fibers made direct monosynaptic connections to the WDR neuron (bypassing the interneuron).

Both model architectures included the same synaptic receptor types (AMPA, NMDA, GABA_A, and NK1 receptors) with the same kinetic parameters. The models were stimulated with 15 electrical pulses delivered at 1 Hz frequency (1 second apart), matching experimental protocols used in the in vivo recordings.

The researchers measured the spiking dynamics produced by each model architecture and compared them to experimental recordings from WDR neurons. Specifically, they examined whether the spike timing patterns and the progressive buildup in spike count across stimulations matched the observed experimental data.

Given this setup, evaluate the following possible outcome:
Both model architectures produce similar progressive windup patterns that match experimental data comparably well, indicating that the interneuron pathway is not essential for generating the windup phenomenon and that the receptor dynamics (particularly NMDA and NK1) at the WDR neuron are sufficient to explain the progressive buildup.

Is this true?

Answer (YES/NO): NO